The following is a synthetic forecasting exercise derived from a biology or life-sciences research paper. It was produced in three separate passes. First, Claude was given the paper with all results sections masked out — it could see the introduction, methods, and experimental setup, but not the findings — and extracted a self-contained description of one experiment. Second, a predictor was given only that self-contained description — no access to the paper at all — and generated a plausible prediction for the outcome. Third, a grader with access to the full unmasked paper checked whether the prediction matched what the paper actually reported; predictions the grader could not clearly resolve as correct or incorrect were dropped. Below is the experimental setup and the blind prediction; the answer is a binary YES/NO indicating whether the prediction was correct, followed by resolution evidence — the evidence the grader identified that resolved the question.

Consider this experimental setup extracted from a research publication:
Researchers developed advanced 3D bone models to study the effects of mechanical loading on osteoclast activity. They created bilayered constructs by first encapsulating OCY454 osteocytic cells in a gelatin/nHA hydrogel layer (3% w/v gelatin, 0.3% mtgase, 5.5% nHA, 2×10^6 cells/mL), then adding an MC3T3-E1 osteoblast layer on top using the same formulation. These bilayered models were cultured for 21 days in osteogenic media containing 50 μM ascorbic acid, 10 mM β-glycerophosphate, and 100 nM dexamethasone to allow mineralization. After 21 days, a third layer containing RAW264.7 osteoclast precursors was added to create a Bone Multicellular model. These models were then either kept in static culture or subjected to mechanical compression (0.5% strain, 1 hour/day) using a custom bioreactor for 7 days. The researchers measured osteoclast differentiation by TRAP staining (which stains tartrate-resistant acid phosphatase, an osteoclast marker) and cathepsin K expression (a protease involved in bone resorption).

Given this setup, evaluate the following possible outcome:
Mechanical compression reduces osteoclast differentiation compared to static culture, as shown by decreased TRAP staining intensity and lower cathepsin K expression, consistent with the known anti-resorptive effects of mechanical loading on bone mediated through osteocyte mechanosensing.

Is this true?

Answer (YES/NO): NO